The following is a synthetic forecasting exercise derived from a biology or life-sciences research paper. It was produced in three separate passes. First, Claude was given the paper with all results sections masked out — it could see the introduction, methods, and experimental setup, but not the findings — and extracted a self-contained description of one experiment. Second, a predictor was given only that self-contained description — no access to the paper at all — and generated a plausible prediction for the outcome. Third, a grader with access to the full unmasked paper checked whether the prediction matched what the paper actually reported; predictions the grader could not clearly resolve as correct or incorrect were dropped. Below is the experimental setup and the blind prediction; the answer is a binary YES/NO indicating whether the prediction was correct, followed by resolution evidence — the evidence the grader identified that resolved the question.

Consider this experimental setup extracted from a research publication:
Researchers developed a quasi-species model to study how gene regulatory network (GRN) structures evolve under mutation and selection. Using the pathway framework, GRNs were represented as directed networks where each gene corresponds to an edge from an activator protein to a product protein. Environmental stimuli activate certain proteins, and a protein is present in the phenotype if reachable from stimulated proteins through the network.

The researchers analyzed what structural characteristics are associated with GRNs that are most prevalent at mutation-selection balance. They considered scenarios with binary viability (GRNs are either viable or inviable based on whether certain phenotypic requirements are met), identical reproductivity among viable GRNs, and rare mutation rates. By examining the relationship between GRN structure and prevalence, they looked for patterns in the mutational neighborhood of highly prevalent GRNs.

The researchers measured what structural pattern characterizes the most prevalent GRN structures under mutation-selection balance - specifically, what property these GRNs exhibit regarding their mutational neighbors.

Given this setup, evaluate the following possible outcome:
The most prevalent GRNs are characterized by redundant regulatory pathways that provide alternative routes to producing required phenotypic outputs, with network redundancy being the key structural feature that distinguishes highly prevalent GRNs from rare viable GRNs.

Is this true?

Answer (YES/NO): NO